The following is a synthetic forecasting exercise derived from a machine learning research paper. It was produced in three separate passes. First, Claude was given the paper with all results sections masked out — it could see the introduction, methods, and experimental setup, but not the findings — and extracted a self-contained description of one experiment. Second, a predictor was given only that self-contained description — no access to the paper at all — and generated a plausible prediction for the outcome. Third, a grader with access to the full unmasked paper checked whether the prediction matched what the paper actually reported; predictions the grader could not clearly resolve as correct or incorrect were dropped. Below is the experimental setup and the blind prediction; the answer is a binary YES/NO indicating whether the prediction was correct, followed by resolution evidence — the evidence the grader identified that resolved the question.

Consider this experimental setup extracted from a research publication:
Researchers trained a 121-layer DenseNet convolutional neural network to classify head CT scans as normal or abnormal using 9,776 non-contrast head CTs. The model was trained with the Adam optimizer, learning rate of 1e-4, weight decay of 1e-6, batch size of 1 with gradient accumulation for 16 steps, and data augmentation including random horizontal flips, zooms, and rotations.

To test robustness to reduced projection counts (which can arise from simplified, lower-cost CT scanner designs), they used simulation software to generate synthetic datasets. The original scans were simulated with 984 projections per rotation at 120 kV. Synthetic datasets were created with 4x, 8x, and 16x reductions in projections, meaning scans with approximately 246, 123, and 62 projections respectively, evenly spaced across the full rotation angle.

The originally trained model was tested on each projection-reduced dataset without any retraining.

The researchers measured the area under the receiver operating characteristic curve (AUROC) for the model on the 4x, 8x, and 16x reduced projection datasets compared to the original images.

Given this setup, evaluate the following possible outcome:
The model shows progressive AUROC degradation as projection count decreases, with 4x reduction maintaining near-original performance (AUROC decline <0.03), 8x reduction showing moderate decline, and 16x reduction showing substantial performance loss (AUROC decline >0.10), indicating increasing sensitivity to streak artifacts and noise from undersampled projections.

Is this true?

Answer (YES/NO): NO